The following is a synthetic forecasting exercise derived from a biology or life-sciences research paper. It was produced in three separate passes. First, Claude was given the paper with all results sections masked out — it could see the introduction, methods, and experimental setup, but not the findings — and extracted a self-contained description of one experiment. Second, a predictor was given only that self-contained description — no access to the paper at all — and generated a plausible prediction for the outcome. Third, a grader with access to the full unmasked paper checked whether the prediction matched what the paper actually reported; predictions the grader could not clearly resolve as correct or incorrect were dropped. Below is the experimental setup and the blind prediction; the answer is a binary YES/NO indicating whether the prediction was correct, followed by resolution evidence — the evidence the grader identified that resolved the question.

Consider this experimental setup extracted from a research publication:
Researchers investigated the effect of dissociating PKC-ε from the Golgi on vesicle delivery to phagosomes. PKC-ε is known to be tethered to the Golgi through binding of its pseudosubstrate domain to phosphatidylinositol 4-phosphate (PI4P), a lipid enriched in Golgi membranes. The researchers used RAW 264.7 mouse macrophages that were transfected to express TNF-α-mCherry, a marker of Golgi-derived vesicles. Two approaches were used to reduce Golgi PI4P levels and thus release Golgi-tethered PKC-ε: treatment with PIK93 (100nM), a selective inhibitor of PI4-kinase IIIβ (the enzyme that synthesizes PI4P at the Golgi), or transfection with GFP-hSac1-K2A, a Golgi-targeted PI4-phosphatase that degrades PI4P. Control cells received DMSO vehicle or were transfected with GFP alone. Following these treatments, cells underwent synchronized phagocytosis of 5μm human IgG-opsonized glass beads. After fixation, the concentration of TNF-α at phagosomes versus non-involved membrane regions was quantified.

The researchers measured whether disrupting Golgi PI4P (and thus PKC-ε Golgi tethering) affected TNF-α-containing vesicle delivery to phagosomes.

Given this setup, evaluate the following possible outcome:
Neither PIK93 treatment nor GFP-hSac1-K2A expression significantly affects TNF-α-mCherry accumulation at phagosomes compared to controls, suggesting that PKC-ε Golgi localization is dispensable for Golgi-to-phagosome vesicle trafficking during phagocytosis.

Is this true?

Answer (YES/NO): NO